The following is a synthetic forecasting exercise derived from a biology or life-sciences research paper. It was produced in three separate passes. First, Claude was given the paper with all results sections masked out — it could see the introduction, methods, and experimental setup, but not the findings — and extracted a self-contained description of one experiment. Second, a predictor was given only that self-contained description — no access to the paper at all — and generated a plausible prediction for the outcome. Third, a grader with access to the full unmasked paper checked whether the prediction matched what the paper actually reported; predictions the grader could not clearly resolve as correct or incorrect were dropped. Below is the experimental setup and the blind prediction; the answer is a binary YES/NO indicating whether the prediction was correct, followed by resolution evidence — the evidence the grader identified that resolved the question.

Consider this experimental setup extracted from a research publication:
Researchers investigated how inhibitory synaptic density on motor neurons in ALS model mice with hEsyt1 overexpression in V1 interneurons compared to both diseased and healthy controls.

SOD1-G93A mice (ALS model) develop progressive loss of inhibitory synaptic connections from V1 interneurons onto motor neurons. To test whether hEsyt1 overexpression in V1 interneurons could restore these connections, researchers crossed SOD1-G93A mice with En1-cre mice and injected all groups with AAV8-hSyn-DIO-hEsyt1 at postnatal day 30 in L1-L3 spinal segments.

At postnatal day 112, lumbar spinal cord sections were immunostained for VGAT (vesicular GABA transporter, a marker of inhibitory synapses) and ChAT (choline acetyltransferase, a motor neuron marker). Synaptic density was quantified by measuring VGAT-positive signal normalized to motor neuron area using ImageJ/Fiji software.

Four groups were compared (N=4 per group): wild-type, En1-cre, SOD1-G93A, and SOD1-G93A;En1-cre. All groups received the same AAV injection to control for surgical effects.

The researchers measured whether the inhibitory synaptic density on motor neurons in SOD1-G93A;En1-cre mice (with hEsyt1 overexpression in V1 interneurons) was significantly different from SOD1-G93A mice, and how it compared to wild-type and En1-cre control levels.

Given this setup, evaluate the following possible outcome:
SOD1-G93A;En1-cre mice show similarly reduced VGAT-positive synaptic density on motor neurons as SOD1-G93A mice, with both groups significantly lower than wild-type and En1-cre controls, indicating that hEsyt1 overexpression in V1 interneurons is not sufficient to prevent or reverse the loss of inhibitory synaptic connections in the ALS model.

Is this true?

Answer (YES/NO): NO